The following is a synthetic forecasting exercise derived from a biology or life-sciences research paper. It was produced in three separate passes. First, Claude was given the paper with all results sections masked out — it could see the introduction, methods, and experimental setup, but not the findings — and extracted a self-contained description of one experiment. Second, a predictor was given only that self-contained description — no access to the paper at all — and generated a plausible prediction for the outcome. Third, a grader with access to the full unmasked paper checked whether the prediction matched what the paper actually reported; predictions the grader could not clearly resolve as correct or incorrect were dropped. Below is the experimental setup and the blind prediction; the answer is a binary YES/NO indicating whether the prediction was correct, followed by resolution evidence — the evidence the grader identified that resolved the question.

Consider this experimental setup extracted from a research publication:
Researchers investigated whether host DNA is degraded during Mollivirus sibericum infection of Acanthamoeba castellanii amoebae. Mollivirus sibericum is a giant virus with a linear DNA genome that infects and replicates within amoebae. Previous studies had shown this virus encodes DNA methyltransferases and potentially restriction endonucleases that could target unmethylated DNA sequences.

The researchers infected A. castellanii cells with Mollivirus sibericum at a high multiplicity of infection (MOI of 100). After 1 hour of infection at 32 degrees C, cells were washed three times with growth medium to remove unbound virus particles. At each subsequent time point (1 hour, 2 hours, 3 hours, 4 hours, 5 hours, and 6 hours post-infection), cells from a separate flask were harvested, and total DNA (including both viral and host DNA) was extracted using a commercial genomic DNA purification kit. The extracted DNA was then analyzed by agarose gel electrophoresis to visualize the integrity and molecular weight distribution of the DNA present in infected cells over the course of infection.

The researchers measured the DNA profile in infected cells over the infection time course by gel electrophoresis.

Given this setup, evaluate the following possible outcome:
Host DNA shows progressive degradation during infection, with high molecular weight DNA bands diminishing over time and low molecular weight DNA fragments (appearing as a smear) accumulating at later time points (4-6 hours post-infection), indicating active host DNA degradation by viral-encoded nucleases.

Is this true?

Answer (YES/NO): NO